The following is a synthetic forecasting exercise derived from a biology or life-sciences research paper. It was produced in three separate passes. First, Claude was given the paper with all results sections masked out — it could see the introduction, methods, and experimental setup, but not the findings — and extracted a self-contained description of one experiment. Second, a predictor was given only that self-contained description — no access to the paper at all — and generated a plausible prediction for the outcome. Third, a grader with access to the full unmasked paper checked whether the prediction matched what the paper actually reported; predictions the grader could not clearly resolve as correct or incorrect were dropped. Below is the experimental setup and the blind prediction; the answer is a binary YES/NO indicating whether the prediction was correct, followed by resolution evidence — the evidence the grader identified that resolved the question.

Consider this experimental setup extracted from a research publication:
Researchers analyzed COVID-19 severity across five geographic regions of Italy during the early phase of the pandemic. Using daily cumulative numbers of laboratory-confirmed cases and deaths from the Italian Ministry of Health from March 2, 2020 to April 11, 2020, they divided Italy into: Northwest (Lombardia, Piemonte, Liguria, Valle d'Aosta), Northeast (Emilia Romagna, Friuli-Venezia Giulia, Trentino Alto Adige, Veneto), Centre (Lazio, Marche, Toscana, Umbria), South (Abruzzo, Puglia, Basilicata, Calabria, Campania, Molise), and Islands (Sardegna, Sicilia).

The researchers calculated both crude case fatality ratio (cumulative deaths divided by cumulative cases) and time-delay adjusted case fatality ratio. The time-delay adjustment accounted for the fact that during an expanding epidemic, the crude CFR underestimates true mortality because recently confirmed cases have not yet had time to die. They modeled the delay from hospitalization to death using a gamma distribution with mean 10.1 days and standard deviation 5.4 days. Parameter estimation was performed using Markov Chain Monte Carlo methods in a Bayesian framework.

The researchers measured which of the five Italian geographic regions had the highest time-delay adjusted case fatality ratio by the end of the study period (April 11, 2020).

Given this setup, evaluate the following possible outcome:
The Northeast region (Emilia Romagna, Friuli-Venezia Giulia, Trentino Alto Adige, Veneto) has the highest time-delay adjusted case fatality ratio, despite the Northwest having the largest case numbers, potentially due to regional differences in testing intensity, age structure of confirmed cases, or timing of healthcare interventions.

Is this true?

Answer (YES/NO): NO